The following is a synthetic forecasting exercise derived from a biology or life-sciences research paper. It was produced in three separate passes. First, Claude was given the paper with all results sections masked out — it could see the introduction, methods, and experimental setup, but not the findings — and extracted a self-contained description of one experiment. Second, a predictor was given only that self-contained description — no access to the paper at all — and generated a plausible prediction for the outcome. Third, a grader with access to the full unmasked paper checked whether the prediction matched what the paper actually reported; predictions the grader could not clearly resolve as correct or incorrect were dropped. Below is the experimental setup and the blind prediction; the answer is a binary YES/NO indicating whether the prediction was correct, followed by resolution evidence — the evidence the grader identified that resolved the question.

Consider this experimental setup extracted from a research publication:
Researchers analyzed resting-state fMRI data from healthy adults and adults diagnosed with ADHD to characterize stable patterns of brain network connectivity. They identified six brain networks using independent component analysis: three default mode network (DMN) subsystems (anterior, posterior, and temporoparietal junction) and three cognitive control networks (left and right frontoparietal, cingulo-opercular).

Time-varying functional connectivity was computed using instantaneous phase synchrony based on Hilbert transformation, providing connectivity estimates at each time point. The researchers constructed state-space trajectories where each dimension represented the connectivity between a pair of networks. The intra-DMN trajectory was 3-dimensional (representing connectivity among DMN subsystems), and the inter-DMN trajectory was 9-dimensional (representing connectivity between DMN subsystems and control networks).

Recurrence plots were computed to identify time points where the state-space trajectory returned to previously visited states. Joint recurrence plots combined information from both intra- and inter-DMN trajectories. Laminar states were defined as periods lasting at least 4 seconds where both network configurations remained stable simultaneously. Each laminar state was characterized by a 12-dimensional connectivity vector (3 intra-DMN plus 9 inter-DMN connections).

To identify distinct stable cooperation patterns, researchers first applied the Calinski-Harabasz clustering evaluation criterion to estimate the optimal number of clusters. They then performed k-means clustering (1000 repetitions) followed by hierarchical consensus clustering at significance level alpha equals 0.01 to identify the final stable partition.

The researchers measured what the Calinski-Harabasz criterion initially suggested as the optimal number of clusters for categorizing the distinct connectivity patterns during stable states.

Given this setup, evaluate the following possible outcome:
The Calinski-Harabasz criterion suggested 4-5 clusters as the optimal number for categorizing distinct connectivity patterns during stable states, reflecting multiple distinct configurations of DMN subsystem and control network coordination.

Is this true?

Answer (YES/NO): NO